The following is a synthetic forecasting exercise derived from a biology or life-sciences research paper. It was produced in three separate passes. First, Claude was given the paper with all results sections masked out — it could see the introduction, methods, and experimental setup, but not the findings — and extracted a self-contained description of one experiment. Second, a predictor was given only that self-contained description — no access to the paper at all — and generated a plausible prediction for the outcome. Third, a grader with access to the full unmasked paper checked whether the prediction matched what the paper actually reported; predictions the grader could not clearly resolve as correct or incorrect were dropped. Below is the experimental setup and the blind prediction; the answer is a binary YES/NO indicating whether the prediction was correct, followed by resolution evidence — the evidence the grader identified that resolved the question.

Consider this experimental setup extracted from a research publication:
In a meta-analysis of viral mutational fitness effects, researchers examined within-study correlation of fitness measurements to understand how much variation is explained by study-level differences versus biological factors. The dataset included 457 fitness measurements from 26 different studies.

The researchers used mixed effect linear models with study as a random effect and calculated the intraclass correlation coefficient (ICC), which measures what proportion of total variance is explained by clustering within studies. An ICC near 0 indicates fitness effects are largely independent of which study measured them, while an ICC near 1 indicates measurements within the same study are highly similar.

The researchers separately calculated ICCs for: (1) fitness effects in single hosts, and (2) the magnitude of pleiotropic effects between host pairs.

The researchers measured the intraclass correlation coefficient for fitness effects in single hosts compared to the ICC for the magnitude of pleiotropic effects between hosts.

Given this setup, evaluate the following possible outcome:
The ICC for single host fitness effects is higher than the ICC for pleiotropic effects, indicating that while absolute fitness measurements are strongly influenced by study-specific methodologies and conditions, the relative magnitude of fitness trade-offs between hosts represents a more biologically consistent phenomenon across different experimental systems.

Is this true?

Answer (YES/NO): YES